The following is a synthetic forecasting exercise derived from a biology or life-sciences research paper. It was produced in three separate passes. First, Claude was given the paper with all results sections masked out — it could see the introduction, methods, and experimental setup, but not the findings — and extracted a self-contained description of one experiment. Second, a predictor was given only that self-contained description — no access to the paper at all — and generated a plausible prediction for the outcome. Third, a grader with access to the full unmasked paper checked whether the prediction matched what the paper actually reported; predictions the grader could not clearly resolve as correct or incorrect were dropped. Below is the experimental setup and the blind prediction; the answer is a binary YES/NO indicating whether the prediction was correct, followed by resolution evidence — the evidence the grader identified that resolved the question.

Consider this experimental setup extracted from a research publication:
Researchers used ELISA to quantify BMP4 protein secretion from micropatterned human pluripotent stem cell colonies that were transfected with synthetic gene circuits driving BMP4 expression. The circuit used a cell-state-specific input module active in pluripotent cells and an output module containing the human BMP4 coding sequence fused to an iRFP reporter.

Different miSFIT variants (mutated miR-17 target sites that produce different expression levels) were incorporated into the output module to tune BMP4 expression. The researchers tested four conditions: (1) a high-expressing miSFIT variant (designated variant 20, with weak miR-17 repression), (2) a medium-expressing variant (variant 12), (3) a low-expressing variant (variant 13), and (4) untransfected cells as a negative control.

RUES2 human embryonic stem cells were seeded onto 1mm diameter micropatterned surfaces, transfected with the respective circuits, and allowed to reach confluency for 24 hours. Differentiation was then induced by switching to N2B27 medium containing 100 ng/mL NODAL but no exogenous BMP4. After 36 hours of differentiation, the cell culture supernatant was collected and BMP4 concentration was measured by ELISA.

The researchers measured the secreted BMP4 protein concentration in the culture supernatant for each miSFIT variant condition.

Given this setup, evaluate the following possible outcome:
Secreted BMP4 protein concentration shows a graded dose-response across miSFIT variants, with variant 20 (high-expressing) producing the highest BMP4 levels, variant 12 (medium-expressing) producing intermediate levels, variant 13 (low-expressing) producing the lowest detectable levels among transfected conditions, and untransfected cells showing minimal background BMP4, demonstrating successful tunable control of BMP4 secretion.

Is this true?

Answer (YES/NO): YES